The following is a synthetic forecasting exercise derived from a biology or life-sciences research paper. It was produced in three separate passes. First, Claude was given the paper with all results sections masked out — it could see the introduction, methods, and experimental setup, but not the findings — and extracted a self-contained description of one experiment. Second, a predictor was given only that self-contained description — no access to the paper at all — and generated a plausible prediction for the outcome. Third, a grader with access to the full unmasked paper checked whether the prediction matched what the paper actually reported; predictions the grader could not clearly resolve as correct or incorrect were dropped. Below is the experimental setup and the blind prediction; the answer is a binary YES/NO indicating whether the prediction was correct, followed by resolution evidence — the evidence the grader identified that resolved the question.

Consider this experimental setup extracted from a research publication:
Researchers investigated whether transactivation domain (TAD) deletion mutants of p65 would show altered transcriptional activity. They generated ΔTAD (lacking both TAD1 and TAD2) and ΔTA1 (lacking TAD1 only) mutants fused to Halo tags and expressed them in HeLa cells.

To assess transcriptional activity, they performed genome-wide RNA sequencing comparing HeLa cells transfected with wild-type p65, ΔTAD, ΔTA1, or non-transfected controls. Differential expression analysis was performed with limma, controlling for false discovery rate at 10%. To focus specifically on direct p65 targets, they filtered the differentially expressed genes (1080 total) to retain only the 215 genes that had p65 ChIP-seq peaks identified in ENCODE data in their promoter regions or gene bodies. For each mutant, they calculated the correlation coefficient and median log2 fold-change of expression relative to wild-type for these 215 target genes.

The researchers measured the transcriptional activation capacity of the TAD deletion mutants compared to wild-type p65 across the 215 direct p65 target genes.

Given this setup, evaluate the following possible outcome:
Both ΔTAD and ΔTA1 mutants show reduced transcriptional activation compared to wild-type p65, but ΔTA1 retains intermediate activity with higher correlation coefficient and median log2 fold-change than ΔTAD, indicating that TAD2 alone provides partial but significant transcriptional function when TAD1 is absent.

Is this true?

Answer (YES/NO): NO